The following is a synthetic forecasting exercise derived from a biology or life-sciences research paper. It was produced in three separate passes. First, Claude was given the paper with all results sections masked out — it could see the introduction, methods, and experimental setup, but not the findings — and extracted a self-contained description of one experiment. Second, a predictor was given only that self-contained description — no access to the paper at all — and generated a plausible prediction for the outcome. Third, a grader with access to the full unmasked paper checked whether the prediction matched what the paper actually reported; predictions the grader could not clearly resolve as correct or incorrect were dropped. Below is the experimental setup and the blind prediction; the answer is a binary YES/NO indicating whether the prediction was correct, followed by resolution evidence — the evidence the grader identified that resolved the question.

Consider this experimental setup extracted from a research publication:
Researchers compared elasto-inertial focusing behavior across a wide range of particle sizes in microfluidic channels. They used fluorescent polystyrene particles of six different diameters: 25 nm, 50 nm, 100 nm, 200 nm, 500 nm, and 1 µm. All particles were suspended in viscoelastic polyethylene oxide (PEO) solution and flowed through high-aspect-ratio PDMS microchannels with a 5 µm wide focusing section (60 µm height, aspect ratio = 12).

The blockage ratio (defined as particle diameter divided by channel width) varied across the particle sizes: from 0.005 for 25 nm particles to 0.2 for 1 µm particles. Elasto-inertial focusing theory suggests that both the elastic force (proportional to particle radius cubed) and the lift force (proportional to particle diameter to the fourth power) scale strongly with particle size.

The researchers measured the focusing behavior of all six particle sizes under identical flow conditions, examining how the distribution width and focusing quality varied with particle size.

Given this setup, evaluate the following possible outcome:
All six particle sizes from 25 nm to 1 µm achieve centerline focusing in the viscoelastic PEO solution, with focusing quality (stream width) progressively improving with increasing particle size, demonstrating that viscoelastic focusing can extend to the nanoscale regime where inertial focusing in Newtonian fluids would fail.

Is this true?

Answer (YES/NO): YES